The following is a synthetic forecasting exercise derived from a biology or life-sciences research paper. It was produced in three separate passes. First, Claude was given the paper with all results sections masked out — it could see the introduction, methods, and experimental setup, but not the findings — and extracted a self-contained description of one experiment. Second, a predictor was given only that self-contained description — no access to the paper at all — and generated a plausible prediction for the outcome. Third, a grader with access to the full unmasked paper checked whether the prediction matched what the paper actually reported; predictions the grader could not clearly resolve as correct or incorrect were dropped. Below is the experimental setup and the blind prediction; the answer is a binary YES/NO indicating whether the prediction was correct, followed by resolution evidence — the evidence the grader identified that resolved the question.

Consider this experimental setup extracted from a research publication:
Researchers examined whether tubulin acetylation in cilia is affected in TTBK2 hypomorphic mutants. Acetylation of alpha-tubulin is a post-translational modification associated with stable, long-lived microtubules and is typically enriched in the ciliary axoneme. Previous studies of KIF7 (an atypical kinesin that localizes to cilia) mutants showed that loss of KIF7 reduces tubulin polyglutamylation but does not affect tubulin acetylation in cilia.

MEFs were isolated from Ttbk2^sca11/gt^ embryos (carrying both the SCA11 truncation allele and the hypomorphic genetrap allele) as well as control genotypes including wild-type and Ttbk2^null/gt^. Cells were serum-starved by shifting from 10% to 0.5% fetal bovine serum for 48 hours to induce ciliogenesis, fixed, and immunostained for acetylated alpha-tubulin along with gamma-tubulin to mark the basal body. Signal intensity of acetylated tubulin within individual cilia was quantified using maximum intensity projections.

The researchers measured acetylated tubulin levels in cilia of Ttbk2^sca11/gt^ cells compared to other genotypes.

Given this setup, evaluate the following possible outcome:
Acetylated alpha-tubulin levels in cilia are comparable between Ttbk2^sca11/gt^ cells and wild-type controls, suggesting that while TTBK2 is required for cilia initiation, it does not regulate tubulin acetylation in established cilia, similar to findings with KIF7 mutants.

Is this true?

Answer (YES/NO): YES